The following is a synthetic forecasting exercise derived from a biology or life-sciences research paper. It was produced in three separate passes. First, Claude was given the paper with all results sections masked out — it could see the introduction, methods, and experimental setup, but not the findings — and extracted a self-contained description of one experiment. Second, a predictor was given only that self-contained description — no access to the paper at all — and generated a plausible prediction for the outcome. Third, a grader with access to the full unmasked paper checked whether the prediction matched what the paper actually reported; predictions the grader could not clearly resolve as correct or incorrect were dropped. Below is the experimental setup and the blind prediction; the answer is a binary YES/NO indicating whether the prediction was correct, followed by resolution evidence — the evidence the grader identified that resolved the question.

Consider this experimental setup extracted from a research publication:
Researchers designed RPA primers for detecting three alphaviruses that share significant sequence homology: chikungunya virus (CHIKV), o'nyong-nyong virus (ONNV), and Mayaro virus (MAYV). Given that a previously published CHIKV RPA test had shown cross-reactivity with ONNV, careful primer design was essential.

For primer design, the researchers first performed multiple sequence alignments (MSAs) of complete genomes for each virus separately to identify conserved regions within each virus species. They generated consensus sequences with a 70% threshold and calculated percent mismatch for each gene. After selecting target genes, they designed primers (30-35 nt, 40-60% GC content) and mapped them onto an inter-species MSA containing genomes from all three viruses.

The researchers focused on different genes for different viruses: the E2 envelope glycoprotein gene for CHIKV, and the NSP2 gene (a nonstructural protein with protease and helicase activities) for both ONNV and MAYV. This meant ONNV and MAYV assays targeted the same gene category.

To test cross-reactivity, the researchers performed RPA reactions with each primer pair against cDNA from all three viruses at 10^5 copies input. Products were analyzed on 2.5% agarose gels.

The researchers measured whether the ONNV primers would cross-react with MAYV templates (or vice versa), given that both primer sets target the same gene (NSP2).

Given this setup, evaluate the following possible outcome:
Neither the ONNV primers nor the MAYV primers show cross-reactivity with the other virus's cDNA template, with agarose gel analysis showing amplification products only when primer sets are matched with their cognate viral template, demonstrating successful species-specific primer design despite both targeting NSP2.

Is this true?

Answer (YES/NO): YES